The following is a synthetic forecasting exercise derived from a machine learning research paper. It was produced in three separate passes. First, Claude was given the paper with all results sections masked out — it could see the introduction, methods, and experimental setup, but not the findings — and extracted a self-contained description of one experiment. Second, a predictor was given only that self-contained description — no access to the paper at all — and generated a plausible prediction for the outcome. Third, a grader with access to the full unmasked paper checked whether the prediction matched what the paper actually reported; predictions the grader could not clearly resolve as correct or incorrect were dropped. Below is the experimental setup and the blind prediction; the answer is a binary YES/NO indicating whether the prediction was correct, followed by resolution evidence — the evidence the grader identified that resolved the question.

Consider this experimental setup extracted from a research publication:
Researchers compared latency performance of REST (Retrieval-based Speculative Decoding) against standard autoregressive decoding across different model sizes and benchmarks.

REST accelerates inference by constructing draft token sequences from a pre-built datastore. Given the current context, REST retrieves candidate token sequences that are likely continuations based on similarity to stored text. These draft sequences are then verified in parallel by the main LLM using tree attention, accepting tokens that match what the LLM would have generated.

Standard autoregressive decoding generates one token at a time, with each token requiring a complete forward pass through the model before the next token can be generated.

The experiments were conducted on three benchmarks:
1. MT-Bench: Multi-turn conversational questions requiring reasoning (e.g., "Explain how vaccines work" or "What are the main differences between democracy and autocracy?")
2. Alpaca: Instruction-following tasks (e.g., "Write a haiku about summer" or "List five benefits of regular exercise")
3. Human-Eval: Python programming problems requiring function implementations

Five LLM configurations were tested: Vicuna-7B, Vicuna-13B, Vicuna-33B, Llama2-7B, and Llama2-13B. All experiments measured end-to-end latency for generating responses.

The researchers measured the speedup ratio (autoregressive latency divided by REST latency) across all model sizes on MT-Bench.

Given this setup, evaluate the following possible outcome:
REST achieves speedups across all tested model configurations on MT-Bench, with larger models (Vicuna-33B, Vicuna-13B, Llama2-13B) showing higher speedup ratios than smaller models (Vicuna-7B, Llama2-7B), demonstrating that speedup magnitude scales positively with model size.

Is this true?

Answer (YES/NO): YES